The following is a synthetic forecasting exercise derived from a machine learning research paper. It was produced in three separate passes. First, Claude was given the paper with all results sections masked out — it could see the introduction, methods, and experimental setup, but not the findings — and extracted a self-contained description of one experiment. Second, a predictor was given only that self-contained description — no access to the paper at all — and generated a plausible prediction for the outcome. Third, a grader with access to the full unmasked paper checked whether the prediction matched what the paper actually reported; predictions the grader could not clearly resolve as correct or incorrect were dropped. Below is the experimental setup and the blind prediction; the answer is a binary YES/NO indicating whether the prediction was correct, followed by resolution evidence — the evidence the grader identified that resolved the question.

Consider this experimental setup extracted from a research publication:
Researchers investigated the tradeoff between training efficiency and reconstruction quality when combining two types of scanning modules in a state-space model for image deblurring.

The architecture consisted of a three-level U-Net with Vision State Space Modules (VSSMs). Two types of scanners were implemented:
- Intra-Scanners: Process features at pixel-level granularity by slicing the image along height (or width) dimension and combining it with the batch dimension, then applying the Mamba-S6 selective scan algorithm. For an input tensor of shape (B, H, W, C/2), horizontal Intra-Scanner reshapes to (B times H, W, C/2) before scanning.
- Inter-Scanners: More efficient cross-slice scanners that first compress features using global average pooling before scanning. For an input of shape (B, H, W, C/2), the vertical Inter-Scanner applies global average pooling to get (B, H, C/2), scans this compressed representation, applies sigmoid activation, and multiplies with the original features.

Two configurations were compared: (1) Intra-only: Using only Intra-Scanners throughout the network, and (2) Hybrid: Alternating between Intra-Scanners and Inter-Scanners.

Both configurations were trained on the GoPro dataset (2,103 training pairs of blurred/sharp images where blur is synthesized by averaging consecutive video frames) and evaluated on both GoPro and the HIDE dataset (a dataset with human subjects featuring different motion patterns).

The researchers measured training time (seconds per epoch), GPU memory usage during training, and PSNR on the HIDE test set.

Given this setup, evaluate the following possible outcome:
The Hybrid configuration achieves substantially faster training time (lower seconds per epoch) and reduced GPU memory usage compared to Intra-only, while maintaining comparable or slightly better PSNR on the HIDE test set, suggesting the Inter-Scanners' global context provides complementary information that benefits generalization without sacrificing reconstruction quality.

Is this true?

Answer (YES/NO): NO